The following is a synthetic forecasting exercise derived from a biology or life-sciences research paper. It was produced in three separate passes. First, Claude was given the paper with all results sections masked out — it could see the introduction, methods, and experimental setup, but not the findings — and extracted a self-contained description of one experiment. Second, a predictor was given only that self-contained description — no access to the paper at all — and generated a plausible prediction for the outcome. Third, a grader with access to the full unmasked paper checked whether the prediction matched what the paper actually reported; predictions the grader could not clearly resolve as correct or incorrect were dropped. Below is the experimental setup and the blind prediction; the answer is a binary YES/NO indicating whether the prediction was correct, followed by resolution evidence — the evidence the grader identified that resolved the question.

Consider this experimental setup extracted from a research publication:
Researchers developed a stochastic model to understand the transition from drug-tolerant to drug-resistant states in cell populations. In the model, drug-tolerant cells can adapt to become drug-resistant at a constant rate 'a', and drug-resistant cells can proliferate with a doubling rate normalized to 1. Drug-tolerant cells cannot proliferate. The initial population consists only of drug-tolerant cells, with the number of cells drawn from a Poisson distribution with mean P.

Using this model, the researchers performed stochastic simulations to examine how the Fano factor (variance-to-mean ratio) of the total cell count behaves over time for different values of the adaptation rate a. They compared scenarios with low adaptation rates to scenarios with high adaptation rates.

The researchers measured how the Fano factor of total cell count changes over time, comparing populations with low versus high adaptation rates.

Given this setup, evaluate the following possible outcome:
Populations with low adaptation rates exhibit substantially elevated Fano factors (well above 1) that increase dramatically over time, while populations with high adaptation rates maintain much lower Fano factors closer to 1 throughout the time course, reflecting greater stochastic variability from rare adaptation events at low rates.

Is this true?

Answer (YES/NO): NO